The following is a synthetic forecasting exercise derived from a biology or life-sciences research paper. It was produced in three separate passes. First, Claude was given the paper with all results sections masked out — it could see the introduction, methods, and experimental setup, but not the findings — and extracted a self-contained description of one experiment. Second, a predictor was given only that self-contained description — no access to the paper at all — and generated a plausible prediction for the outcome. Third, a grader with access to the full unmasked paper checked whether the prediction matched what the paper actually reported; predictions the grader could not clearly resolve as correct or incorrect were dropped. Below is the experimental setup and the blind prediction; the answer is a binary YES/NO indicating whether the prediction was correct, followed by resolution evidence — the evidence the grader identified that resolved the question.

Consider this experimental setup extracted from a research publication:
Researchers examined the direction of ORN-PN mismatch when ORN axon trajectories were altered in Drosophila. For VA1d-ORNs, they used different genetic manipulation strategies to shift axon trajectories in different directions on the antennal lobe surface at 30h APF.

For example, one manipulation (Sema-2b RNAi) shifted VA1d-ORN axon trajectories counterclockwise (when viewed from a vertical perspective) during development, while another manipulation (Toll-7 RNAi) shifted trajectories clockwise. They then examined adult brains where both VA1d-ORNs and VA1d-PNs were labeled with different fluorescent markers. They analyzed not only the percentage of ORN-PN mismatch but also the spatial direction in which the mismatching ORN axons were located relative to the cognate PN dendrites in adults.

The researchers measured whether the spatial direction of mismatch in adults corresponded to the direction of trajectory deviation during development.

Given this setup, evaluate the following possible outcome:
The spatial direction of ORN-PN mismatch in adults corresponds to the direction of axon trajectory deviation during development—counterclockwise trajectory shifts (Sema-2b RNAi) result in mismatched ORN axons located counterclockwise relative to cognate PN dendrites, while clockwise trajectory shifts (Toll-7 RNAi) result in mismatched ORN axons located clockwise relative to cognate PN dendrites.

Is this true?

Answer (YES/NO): YES